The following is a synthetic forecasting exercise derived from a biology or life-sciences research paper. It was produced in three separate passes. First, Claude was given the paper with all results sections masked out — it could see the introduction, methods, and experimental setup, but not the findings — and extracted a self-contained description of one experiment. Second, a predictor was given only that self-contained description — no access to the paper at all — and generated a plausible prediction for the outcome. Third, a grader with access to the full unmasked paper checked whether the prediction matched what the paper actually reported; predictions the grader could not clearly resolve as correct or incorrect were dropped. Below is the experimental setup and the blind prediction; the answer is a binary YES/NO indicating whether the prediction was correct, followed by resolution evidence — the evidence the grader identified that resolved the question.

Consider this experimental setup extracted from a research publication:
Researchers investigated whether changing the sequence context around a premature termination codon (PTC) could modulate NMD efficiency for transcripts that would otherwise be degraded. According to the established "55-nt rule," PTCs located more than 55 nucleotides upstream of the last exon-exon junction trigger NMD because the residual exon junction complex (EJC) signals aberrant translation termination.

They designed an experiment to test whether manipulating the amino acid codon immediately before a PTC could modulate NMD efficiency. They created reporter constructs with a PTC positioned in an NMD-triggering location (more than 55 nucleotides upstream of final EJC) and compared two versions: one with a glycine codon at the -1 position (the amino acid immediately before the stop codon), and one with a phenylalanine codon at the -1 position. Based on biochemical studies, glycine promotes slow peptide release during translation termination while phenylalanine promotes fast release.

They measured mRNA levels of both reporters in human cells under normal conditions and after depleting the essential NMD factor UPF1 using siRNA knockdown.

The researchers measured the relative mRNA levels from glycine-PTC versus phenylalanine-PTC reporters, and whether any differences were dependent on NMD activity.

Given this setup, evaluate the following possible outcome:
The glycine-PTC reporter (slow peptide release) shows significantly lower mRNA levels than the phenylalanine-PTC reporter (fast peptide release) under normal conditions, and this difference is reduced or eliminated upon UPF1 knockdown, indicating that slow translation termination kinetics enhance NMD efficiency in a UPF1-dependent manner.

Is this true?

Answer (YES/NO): NO